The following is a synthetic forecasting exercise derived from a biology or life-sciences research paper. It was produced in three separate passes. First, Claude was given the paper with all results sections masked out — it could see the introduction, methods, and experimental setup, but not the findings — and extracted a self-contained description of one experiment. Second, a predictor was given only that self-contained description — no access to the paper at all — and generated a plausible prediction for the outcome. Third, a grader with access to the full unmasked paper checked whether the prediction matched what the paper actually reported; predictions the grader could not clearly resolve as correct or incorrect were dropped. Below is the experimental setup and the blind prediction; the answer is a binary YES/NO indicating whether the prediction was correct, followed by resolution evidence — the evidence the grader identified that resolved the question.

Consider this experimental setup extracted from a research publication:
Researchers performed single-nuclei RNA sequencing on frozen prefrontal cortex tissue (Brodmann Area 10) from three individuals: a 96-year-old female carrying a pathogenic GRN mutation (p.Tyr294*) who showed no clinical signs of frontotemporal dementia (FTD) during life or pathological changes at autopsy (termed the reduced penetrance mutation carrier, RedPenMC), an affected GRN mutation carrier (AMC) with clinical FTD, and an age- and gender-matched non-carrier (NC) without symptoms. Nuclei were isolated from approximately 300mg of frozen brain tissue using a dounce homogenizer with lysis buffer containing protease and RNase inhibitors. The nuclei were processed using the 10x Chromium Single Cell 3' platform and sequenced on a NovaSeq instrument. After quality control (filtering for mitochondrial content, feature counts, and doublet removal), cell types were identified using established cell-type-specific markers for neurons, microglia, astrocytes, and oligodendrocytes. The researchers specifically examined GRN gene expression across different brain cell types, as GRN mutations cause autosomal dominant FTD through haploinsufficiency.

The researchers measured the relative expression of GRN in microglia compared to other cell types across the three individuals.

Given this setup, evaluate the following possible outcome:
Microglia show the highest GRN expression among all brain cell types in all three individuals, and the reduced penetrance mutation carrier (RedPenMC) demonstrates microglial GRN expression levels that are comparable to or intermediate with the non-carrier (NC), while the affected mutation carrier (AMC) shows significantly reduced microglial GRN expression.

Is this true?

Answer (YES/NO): NO